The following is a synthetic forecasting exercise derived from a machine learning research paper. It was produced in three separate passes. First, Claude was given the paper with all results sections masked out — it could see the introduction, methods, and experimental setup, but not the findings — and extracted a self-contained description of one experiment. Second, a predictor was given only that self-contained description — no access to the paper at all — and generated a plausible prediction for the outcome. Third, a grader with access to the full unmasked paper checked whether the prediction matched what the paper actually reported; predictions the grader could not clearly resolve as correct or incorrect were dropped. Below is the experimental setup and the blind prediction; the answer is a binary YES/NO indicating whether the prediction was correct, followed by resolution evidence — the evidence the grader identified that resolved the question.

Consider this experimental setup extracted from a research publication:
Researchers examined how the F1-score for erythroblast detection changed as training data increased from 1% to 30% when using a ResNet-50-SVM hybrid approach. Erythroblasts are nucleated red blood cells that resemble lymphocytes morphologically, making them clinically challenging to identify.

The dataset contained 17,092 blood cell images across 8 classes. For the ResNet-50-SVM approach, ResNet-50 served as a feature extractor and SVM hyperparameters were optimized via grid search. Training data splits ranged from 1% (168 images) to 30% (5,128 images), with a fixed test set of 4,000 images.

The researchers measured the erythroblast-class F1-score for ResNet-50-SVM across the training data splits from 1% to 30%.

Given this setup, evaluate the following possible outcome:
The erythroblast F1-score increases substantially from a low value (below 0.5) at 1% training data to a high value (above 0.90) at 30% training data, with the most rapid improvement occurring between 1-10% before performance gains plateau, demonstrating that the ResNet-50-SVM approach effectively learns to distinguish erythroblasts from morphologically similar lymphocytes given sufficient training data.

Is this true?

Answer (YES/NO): NO